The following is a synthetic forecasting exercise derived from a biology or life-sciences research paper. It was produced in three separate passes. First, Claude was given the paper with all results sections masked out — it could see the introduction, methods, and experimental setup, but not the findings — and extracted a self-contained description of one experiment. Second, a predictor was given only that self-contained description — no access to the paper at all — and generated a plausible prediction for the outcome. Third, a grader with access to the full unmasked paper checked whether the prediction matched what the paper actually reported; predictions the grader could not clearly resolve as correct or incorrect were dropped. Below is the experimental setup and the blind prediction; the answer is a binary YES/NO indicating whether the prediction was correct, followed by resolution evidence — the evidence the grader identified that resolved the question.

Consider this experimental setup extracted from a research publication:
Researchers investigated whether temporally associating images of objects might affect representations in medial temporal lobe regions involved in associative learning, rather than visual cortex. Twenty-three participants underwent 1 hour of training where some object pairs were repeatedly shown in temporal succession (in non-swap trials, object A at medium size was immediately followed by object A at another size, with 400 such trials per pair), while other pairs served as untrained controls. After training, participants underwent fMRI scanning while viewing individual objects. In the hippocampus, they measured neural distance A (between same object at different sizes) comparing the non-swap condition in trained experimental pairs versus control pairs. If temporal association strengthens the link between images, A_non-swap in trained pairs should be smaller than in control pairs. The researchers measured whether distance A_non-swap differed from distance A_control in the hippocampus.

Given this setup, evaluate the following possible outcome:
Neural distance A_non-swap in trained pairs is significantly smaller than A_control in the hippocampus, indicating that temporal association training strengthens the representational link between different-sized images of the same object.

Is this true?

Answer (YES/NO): NO